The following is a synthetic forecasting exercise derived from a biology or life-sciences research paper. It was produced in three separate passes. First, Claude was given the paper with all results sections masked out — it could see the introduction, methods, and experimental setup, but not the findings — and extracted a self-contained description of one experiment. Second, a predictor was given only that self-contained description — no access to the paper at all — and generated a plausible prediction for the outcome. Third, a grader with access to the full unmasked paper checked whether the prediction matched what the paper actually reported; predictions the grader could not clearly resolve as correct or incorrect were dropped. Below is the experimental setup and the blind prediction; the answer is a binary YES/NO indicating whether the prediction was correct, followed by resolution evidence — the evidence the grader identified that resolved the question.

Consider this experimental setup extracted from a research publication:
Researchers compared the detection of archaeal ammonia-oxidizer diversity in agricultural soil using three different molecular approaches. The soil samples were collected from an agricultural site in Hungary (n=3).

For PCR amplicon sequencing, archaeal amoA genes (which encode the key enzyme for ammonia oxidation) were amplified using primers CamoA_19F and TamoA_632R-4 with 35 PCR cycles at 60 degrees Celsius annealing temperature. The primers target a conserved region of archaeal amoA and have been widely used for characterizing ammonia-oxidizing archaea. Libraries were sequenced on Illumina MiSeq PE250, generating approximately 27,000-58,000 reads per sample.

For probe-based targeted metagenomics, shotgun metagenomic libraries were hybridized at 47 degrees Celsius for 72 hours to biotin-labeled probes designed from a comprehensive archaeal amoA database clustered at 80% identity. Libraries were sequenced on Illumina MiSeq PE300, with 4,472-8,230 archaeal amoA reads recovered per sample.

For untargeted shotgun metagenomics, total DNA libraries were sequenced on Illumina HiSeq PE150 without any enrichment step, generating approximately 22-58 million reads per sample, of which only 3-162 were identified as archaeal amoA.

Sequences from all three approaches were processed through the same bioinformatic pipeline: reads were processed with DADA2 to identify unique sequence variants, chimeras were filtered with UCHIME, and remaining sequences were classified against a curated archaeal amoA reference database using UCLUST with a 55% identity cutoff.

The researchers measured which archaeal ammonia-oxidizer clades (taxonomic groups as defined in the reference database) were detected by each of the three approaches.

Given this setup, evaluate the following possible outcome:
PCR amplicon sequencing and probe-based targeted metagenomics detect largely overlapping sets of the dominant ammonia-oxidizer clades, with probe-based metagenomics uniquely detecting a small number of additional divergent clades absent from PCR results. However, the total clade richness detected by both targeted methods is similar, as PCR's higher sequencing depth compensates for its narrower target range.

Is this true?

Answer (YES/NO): NO